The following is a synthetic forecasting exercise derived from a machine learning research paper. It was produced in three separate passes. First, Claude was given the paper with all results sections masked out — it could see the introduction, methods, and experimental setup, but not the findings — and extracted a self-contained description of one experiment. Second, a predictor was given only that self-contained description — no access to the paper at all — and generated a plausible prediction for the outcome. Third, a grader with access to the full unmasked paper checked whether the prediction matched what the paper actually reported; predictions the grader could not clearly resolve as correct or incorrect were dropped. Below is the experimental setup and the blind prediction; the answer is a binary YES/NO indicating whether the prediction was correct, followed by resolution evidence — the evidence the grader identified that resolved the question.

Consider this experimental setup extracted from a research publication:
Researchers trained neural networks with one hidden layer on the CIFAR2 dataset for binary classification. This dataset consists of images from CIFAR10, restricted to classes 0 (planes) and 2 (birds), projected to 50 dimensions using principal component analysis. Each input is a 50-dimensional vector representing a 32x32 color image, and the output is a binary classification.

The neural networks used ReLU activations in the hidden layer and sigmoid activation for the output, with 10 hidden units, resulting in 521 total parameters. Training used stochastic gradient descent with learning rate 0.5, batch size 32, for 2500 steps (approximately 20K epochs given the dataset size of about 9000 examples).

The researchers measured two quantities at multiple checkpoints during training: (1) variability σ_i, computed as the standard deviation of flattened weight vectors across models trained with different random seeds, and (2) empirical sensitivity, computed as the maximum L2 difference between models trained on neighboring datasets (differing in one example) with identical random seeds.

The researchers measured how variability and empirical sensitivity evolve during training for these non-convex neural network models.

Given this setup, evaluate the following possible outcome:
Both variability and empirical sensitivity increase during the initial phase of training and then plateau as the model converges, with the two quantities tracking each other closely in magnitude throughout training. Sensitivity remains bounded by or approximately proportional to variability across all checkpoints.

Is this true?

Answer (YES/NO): NO